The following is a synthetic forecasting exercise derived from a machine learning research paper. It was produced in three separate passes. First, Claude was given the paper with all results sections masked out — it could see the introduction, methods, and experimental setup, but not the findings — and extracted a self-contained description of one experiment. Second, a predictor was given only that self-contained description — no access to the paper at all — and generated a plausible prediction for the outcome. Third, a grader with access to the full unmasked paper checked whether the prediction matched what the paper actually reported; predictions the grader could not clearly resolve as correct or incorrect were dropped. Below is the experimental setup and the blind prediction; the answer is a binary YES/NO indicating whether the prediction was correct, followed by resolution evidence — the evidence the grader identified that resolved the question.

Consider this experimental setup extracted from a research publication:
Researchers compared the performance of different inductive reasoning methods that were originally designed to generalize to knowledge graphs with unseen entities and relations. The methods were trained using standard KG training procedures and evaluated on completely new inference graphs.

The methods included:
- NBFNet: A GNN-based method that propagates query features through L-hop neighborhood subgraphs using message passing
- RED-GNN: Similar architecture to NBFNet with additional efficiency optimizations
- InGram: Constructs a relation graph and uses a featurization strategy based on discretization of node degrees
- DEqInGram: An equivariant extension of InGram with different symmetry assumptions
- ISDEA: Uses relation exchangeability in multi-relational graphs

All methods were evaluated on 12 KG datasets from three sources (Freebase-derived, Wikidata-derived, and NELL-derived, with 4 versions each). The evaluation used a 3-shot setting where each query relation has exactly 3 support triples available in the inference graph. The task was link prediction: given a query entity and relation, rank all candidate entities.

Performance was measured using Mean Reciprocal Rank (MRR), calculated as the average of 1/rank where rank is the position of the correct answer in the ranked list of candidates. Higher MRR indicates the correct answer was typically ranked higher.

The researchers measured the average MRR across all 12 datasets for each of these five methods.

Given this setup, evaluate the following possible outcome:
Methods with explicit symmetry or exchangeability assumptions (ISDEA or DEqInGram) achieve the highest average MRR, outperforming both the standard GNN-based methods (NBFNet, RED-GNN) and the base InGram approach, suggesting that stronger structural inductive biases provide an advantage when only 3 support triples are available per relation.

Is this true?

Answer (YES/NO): NO